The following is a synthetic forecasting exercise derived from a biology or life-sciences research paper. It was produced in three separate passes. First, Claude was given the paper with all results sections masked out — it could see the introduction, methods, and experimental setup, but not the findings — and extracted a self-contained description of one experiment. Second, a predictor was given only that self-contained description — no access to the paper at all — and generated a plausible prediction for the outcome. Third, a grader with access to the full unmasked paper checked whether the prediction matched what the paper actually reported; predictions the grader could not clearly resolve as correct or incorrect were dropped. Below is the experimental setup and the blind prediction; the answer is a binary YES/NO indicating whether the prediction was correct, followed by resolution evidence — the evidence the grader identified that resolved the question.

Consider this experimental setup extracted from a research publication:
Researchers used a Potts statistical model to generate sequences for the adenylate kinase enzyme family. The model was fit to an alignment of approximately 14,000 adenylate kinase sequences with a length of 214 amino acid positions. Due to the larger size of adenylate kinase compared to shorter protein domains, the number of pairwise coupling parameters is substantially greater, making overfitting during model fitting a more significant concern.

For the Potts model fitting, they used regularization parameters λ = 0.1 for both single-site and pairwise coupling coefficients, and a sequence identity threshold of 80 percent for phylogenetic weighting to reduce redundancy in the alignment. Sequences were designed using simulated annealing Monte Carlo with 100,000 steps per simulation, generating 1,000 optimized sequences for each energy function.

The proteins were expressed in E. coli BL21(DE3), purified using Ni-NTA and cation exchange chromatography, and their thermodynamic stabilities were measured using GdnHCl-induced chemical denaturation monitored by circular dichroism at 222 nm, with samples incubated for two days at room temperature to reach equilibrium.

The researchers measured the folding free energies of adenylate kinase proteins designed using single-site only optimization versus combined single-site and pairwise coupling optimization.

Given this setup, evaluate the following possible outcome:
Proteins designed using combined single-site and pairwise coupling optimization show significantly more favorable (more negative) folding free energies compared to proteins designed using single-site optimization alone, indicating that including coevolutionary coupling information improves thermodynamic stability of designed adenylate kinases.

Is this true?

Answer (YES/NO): NO